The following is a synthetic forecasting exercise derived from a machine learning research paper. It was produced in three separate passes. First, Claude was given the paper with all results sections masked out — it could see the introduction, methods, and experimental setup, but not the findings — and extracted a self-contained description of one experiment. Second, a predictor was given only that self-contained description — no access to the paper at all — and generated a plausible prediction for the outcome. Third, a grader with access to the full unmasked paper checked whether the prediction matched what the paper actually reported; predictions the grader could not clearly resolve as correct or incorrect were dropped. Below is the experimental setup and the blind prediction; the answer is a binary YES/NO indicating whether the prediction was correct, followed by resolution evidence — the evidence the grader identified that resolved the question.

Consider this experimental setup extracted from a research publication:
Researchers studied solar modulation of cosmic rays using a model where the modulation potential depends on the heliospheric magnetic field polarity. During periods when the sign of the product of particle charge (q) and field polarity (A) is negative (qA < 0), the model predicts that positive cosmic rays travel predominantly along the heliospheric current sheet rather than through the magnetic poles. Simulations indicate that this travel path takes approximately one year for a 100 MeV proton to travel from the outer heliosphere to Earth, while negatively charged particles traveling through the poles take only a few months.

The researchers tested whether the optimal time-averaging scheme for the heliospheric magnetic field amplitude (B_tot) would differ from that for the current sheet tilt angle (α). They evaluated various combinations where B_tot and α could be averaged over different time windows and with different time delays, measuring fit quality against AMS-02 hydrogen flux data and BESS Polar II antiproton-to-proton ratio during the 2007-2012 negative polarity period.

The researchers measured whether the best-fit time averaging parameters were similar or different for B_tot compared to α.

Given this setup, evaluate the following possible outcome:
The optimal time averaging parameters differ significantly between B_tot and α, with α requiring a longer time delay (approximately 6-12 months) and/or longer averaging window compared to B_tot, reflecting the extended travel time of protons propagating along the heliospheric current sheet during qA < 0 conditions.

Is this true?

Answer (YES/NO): NO